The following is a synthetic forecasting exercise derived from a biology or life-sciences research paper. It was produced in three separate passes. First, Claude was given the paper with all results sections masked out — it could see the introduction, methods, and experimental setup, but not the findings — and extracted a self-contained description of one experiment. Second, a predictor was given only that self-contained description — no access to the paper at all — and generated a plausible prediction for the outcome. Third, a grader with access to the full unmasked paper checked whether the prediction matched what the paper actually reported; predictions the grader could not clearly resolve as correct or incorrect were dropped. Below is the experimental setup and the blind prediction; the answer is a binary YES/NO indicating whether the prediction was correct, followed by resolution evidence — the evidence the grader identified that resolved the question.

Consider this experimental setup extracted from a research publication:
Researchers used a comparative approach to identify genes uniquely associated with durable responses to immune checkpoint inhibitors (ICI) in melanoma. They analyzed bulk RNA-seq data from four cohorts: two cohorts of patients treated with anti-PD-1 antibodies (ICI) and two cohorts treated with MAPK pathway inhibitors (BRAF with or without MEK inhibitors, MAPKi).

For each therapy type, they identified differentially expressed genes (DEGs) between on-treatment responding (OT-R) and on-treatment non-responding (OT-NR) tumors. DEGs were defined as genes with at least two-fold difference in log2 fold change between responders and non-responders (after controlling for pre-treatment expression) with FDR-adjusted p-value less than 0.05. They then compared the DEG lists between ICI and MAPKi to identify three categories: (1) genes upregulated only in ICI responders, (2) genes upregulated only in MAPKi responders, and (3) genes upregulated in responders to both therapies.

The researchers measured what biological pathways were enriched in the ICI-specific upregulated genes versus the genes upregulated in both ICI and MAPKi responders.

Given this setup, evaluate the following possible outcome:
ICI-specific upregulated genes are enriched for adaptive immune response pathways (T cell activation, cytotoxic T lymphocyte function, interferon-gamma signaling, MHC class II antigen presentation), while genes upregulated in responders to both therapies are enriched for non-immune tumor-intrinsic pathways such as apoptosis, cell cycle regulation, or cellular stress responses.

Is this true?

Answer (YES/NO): NO